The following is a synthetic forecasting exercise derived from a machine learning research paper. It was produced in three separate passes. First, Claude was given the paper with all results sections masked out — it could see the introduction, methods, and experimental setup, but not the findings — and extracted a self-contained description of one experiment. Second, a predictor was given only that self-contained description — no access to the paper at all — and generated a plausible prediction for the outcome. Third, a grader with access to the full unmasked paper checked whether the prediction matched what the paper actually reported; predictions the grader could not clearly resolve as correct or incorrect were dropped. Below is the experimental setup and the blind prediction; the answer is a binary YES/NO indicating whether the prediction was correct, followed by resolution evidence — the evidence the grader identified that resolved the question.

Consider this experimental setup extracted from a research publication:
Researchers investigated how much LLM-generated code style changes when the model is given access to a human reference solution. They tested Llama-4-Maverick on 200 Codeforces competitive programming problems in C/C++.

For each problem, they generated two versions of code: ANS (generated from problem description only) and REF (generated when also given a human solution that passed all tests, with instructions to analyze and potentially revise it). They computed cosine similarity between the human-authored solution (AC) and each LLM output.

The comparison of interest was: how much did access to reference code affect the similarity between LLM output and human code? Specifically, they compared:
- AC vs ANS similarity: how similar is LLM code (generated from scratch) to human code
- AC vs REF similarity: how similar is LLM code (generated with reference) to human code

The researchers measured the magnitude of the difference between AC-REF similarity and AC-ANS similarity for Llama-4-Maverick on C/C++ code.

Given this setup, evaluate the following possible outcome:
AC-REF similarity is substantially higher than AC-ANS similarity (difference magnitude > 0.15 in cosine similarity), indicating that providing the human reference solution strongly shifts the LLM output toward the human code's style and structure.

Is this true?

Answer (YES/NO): YES